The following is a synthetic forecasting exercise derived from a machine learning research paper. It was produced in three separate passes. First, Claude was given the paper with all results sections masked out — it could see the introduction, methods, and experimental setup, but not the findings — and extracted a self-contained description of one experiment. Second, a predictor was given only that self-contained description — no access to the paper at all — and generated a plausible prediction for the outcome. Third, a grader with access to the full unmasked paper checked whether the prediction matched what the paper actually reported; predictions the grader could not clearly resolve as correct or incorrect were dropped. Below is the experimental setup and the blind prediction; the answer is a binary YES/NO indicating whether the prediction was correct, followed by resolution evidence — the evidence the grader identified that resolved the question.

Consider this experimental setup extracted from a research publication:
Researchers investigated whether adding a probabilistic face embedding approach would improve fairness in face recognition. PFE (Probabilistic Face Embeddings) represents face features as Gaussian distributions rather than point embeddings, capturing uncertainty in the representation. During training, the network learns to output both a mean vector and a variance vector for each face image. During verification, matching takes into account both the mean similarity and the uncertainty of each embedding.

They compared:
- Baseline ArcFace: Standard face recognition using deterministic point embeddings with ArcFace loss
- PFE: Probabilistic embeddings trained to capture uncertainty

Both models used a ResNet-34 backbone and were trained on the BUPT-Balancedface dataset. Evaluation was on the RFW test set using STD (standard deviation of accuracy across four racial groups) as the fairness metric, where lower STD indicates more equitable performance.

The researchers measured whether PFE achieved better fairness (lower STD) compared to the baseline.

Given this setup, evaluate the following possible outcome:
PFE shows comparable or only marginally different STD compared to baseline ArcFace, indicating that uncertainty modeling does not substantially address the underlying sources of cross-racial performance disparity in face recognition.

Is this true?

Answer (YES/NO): NO